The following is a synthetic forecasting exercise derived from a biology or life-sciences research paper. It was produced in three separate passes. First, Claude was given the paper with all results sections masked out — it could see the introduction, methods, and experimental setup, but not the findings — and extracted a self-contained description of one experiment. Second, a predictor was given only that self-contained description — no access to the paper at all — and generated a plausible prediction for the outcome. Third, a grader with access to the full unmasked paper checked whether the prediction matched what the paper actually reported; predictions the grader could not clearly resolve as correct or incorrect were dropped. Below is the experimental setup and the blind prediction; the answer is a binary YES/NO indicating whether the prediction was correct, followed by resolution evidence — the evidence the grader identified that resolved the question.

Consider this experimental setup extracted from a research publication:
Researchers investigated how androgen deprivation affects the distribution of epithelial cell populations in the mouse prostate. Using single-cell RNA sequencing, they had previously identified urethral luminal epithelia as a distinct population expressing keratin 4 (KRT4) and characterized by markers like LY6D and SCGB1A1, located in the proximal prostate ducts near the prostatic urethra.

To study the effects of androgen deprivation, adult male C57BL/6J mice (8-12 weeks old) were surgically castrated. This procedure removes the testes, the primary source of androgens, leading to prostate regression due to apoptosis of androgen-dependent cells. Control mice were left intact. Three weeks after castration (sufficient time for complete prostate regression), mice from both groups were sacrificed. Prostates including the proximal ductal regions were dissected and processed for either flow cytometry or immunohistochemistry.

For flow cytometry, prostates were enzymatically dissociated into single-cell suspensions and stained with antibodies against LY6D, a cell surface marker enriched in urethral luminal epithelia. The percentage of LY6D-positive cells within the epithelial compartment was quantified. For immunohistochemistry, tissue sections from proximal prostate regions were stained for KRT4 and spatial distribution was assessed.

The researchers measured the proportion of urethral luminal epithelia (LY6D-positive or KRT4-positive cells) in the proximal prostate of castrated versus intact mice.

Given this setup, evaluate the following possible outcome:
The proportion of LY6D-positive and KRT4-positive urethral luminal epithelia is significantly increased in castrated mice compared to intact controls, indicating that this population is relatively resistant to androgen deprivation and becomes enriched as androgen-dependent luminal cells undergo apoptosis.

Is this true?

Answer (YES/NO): NO